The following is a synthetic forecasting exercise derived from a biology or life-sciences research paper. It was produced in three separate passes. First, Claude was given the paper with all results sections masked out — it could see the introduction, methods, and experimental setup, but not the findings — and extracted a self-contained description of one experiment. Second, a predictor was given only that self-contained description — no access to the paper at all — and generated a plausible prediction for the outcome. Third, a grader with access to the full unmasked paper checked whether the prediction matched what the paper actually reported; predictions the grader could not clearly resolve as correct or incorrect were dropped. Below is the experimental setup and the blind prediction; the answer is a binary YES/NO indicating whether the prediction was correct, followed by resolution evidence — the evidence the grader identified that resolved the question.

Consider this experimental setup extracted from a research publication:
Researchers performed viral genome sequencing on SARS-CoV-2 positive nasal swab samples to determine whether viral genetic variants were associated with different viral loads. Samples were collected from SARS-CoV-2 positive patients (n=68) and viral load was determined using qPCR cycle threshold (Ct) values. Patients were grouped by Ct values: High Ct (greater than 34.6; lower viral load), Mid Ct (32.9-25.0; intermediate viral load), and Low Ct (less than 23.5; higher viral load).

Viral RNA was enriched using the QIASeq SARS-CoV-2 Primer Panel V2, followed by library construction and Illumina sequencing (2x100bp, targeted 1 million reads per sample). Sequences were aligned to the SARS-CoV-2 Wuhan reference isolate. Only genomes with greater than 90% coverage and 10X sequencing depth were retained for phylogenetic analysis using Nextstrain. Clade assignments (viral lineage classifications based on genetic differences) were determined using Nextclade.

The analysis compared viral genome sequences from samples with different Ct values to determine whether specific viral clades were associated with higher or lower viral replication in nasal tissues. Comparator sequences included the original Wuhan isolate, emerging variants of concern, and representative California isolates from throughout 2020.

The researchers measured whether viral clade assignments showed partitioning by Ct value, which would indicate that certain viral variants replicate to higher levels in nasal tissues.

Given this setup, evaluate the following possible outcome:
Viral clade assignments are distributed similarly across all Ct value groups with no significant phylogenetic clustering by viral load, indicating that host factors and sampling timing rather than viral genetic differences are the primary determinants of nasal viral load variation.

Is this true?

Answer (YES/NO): YES